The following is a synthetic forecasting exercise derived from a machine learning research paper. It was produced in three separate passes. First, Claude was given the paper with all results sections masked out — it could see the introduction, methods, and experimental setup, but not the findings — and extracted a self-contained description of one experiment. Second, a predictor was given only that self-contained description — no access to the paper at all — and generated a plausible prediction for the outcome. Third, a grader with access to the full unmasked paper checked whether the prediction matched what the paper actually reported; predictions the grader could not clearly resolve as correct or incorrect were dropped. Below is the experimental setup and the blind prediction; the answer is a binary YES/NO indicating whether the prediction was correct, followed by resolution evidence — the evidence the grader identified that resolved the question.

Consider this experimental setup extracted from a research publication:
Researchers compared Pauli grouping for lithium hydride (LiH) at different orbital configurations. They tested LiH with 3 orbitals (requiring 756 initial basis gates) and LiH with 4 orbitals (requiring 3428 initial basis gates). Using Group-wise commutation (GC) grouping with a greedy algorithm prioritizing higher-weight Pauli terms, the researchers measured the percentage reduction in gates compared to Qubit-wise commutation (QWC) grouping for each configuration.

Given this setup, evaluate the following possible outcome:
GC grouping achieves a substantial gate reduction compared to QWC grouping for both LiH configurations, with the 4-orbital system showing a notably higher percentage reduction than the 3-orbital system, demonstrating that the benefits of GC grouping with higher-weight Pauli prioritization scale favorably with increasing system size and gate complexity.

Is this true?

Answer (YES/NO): YES